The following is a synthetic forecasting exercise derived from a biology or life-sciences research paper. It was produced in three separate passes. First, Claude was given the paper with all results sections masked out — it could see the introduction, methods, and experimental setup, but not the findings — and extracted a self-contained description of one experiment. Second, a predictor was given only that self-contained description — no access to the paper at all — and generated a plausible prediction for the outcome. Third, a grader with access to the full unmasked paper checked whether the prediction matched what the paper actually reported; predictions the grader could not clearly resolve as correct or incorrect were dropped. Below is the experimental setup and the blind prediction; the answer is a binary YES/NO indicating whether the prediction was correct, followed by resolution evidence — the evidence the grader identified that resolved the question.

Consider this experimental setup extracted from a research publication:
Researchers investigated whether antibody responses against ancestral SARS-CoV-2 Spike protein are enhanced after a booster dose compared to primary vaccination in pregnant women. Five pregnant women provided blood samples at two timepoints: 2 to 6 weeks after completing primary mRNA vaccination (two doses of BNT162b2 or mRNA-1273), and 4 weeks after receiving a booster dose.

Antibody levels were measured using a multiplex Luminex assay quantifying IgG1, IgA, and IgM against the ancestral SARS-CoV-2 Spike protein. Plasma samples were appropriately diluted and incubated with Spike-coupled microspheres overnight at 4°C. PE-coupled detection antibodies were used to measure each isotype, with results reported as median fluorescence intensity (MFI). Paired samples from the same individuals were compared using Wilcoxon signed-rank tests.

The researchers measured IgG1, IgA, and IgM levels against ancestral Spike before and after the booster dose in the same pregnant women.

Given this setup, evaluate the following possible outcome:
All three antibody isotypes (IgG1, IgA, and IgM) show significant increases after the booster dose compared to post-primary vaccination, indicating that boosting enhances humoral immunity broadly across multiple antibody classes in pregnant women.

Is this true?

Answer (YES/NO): NO